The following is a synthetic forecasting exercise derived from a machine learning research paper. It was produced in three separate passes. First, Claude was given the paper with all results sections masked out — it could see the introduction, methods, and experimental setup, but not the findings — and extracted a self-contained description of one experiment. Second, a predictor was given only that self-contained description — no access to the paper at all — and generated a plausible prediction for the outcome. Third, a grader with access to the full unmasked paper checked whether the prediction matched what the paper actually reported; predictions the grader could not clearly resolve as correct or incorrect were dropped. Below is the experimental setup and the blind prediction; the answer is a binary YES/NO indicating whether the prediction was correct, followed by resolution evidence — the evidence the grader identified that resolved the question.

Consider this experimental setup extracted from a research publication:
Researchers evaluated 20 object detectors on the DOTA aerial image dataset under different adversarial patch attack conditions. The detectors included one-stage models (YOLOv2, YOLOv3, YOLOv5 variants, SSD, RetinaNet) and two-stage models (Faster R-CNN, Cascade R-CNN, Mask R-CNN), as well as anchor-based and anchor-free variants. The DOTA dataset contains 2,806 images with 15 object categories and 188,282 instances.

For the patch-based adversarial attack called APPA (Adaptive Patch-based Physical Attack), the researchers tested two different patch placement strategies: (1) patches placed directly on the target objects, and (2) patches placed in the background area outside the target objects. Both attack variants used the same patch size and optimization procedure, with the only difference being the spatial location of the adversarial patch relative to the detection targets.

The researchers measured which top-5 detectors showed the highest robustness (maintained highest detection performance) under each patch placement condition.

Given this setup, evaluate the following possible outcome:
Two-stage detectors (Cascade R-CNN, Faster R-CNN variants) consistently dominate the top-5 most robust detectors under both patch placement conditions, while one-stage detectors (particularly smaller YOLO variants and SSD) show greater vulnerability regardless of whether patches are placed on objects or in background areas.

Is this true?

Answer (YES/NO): NO